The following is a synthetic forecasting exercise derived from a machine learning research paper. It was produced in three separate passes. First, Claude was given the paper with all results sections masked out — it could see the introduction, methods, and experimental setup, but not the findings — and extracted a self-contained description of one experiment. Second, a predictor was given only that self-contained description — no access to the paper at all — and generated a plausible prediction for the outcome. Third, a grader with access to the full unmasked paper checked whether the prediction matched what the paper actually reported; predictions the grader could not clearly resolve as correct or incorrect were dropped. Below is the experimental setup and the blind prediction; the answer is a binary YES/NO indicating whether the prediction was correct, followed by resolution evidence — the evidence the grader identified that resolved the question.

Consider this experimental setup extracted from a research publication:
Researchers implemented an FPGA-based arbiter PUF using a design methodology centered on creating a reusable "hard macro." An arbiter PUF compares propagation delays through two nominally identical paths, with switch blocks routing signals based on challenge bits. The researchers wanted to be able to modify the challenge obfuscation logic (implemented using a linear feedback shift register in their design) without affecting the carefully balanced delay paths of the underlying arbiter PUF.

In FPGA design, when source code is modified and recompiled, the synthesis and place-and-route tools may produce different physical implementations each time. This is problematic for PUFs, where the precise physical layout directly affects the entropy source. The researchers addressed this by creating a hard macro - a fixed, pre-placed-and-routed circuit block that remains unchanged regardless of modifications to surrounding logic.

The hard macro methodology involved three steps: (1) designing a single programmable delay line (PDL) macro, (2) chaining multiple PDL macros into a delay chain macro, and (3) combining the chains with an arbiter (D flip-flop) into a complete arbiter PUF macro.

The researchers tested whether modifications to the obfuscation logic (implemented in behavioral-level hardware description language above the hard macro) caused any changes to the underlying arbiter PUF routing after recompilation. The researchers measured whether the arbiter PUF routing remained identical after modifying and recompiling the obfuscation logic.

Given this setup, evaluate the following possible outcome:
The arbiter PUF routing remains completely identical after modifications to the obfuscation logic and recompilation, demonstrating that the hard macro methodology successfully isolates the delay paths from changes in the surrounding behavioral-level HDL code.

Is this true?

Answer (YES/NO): YES